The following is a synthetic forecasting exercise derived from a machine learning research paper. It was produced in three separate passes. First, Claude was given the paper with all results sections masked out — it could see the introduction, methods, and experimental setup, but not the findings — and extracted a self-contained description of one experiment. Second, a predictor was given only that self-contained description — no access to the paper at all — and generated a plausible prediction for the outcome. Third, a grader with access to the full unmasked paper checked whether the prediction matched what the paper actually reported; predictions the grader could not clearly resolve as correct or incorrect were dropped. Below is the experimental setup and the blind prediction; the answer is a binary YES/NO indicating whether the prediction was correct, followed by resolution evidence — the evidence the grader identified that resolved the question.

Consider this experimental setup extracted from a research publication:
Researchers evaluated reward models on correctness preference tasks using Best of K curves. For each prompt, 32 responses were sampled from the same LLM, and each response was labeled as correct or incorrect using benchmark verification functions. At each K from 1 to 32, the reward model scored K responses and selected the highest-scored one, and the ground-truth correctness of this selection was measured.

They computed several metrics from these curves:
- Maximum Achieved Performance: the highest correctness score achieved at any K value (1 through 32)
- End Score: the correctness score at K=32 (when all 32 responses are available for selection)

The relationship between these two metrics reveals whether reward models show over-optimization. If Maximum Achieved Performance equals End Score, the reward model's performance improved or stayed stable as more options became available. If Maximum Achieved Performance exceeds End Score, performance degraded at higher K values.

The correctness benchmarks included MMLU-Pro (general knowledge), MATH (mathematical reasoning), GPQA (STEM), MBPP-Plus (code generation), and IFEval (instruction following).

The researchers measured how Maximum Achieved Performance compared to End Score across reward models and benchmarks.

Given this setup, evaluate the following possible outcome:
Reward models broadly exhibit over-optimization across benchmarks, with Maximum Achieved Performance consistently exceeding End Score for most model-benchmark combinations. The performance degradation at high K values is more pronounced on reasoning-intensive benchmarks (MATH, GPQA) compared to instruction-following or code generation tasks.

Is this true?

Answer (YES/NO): NO